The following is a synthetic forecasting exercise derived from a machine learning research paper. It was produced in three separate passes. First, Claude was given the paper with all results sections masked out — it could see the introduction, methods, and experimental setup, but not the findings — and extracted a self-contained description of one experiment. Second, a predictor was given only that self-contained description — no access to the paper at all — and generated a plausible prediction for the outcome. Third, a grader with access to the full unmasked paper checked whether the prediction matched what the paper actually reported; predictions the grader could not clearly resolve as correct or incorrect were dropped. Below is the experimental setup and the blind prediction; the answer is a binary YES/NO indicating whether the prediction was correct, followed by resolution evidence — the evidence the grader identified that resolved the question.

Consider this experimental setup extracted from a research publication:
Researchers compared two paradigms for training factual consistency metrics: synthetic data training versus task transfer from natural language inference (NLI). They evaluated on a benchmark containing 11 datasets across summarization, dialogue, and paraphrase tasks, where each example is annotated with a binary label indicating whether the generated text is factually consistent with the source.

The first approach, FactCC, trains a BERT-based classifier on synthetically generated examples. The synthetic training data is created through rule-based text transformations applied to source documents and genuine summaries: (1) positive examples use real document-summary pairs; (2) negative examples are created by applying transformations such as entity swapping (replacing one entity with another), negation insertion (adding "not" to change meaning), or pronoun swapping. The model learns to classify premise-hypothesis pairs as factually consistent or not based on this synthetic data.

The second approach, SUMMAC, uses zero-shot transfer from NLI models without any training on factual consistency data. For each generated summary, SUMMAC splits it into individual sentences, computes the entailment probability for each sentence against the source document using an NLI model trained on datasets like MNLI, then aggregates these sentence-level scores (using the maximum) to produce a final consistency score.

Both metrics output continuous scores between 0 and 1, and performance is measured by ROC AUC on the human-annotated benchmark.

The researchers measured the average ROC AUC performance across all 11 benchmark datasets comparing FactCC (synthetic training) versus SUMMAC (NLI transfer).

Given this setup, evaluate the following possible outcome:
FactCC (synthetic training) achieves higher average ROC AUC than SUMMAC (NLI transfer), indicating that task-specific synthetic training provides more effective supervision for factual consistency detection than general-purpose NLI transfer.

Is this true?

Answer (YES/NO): NO